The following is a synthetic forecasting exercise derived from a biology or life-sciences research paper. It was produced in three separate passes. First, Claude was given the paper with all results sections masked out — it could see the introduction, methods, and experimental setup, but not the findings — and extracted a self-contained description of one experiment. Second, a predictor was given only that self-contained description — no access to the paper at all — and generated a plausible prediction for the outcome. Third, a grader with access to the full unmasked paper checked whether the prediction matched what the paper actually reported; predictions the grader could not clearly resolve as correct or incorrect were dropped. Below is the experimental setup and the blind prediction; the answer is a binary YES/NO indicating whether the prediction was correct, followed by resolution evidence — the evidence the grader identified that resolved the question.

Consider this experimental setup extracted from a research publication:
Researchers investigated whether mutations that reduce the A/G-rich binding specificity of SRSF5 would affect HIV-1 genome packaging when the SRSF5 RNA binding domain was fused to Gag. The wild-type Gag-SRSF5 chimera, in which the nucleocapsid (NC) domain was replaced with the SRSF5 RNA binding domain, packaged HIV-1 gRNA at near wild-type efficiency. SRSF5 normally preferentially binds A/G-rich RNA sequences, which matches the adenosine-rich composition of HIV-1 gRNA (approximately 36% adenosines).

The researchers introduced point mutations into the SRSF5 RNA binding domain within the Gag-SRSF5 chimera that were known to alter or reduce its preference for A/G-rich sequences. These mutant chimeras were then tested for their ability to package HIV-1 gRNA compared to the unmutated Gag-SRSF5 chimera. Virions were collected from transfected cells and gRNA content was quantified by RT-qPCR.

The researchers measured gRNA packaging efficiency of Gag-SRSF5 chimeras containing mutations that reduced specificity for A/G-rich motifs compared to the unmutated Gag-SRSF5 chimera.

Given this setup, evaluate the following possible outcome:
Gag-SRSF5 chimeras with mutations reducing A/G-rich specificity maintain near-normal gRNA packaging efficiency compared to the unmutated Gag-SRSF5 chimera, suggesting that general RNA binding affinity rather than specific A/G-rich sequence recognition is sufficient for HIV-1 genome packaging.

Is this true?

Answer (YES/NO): NO